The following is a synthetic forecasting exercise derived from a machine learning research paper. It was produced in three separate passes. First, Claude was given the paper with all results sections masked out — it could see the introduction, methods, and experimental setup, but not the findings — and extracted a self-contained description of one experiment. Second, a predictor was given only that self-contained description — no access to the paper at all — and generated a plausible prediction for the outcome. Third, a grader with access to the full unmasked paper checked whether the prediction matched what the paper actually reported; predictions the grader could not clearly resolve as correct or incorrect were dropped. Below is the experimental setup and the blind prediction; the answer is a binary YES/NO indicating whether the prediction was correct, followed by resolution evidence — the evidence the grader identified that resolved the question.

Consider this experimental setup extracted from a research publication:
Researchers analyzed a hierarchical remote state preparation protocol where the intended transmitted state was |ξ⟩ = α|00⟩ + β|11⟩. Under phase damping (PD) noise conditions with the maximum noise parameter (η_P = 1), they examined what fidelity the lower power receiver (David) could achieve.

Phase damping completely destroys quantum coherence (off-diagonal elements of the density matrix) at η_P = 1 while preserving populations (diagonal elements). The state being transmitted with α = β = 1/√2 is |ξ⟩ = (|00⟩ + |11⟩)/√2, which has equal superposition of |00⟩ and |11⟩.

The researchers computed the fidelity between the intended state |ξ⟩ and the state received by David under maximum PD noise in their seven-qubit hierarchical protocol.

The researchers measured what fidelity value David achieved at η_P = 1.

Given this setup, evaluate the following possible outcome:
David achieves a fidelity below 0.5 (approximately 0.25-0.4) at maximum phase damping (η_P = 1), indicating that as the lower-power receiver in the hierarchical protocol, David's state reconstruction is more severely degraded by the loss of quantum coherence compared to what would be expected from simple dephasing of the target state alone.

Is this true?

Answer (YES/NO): NO